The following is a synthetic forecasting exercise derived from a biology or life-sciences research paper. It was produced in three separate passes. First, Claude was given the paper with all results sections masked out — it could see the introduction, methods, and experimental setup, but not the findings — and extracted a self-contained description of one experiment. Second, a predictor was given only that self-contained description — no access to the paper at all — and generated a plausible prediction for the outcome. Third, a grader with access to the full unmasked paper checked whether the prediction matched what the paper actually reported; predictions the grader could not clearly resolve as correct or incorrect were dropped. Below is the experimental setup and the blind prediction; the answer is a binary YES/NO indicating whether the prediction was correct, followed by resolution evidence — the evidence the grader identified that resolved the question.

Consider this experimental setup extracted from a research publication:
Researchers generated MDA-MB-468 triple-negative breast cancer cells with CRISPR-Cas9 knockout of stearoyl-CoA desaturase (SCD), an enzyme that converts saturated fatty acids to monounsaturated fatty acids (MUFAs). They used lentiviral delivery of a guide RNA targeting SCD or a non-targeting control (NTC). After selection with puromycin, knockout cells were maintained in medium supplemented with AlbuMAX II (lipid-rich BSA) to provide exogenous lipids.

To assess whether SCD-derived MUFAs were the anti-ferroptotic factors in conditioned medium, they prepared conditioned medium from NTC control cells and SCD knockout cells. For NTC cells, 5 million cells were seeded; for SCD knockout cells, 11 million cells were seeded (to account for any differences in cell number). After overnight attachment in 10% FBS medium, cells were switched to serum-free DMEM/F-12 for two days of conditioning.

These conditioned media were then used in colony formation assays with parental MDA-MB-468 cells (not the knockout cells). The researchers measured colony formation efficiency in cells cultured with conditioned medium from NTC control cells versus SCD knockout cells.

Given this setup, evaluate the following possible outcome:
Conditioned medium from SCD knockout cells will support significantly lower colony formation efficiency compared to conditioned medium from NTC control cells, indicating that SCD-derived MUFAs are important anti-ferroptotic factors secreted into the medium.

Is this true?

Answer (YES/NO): YES